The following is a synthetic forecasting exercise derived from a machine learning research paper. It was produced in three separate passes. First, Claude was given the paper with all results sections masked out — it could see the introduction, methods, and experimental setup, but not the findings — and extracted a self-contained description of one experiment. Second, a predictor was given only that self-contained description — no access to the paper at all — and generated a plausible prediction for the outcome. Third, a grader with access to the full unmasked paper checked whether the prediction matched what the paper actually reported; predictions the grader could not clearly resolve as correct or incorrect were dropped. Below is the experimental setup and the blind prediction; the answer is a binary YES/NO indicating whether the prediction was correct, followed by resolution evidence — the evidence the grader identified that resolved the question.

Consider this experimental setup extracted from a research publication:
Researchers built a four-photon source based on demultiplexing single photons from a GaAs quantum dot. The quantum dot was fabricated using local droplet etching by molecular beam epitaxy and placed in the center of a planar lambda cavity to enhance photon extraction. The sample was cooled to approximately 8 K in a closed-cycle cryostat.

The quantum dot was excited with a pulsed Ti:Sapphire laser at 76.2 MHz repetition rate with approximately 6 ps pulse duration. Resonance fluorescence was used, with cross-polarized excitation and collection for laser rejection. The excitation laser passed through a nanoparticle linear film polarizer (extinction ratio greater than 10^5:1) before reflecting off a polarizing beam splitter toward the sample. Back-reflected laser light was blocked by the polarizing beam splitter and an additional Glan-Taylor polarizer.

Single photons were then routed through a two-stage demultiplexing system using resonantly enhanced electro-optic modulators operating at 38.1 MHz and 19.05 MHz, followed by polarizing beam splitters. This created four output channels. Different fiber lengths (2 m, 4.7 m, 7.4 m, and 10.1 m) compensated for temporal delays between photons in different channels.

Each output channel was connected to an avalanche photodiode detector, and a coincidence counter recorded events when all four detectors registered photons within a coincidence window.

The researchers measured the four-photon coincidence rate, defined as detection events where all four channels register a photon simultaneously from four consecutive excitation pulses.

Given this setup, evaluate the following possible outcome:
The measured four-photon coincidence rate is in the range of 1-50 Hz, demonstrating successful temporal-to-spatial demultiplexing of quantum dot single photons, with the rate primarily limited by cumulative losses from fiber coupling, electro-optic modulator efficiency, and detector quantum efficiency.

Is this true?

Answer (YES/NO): NO